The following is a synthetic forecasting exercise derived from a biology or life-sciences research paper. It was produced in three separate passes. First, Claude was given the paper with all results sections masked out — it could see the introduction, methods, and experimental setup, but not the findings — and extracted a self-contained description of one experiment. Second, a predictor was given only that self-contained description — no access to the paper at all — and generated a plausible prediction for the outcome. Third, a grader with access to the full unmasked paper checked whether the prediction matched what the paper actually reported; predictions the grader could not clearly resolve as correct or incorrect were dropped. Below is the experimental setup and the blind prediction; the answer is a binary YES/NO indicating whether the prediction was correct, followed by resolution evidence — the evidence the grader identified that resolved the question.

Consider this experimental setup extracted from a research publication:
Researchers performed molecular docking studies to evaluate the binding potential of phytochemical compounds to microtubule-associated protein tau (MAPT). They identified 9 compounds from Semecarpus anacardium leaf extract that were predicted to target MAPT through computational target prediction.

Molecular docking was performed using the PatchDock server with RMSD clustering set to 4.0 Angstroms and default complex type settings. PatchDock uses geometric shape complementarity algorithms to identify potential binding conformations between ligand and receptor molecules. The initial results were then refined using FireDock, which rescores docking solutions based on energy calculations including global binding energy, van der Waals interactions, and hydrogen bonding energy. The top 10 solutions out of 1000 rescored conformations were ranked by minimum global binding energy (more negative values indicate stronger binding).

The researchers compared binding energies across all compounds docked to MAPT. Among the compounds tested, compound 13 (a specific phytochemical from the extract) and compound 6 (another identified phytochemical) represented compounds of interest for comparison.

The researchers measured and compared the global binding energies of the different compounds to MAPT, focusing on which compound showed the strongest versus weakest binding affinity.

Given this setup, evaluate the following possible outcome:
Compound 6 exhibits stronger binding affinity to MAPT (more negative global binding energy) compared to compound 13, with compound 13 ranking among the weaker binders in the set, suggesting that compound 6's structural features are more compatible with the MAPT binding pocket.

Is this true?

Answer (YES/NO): NO